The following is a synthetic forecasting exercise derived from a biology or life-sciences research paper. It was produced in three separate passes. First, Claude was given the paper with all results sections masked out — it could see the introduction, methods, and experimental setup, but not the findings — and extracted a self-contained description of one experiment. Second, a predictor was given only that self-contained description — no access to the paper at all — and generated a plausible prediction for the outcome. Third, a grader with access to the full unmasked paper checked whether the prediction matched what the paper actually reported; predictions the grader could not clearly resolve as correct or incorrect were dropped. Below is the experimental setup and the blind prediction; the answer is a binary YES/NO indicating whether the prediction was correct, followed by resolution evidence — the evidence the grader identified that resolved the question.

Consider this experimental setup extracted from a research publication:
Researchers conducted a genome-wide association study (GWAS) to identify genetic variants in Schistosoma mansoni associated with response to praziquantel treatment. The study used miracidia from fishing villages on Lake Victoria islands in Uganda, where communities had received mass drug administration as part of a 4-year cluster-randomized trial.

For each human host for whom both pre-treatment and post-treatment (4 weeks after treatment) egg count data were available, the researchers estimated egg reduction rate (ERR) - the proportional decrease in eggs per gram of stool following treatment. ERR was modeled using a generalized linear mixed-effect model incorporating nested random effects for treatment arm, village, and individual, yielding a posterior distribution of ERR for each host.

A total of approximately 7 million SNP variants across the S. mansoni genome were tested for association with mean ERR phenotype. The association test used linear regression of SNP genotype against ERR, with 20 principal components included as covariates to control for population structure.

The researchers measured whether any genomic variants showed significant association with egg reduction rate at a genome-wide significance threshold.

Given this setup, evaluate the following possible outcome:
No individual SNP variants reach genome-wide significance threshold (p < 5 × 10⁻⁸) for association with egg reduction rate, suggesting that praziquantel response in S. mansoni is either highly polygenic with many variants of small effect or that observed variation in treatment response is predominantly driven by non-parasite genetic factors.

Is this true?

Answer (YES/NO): YES